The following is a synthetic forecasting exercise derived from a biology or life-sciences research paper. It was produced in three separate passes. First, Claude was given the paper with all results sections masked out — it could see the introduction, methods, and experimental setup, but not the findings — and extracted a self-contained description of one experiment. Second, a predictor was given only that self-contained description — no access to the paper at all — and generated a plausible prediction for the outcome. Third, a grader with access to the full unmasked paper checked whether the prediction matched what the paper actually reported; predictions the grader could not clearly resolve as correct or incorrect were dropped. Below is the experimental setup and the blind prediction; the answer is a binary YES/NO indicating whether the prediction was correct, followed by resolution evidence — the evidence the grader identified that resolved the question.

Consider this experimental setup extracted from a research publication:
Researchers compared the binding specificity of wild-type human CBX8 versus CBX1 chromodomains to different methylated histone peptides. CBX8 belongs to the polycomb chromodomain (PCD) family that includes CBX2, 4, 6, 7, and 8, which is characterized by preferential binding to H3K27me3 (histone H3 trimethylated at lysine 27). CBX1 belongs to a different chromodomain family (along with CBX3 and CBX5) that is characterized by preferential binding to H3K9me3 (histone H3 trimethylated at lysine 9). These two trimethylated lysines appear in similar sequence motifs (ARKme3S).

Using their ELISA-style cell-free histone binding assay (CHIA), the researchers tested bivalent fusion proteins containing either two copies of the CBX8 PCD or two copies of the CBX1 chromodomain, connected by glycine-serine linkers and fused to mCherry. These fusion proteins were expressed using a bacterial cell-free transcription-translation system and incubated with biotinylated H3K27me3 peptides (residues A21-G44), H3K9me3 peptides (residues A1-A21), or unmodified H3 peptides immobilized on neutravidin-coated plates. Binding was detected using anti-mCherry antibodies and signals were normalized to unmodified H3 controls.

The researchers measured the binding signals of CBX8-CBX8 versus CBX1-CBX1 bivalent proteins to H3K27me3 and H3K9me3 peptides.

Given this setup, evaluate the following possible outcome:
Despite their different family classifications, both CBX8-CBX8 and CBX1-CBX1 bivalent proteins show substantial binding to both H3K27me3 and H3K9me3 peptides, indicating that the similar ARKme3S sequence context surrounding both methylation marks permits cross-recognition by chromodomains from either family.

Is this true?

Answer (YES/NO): NO